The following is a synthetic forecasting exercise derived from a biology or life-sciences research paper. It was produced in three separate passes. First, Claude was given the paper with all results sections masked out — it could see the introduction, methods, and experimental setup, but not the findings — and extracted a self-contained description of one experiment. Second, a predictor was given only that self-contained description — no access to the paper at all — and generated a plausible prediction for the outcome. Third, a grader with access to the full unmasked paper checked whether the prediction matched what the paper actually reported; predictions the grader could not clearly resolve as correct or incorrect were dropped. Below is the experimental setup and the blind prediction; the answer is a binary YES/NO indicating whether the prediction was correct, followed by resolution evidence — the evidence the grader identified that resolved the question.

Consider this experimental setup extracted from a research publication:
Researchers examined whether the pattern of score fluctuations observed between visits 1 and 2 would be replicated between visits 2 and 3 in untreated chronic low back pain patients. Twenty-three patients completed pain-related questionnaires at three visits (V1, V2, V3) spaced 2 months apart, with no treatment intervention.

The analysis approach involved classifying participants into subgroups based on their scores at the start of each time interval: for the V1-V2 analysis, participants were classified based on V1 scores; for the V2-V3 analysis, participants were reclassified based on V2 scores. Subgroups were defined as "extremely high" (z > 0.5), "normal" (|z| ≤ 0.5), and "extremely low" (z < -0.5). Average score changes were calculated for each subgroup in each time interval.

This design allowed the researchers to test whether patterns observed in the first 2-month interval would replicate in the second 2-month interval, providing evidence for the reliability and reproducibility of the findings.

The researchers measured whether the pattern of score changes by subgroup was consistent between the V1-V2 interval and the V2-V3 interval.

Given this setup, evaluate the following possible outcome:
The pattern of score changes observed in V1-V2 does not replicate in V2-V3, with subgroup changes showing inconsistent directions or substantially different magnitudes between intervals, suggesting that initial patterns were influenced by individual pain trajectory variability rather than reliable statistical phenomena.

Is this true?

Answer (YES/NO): NO